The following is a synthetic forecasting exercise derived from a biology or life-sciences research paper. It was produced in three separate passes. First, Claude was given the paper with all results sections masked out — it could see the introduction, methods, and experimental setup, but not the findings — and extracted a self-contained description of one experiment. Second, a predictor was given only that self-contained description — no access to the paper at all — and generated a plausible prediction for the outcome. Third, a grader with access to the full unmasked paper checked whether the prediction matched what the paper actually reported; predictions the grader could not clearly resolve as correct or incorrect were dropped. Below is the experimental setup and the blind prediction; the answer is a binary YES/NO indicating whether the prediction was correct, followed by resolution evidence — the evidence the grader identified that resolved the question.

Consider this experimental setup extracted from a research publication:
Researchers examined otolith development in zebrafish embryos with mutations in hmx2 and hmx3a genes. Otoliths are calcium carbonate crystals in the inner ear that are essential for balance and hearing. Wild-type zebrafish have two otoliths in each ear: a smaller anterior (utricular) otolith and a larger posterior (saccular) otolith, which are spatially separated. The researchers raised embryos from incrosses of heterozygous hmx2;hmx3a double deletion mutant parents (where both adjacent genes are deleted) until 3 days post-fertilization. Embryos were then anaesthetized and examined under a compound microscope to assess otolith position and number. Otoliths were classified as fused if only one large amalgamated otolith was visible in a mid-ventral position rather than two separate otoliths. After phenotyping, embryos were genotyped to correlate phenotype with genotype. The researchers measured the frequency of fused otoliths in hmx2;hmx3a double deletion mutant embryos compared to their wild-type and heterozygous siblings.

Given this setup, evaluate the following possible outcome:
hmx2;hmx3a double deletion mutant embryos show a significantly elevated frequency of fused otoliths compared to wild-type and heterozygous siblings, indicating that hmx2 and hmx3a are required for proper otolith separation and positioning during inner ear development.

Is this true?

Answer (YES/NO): YES